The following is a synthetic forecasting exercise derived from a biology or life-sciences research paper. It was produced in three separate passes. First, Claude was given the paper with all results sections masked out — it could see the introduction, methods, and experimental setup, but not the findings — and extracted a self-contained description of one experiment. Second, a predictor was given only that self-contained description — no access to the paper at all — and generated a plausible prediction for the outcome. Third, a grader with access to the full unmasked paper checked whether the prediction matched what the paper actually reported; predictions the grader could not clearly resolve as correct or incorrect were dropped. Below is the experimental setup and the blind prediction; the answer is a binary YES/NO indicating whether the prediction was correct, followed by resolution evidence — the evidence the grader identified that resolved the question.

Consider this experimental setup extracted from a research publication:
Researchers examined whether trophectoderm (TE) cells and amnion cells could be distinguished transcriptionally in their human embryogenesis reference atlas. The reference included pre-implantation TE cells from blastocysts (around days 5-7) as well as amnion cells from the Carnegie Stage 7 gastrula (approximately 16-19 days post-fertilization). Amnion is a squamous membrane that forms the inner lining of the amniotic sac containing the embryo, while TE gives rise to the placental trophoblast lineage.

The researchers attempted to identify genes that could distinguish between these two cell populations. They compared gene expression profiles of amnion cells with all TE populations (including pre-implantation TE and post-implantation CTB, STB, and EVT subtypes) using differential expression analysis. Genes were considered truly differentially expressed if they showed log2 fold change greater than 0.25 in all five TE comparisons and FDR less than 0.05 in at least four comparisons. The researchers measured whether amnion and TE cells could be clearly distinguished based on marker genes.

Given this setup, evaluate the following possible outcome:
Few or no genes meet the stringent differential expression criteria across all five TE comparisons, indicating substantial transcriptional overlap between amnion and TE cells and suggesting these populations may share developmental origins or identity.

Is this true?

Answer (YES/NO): YES